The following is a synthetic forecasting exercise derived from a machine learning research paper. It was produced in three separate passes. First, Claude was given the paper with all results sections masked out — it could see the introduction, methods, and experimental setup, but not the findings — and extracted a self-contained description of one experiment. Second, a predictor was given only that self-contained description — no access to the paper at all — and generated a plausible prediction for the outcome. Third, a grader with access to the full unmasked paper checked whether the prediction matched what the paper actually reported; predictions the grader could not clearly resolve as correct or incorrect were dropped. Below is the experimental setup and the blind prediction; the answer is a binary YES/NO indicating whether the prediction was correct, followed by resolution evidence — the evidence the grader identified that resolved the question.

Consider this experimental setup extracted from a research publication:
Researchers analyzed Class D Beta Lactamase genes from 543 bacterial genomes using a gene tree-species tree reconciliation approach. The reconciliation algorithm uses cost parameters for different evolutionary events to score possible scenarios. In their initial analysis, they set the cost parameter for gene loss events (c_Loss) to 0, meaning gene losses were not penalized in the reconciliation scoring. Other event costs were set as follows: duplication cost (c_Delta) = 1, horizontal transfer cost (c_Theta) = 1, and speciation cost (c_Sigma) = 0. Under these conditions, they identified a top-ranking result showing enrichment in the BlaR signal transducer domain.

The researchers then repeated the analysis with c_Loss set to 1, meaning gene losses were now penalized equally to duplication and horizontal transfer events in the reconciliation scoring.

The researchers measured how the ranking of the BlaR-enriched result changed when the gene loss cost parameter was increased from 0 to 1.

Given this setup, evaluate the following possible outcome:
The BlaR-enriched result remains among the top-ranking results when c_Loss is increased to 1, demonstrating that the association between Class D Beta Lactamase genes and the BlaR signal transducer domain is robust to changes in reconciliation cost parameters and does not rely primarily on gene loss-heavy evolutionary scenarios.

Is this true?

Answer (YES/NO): YES